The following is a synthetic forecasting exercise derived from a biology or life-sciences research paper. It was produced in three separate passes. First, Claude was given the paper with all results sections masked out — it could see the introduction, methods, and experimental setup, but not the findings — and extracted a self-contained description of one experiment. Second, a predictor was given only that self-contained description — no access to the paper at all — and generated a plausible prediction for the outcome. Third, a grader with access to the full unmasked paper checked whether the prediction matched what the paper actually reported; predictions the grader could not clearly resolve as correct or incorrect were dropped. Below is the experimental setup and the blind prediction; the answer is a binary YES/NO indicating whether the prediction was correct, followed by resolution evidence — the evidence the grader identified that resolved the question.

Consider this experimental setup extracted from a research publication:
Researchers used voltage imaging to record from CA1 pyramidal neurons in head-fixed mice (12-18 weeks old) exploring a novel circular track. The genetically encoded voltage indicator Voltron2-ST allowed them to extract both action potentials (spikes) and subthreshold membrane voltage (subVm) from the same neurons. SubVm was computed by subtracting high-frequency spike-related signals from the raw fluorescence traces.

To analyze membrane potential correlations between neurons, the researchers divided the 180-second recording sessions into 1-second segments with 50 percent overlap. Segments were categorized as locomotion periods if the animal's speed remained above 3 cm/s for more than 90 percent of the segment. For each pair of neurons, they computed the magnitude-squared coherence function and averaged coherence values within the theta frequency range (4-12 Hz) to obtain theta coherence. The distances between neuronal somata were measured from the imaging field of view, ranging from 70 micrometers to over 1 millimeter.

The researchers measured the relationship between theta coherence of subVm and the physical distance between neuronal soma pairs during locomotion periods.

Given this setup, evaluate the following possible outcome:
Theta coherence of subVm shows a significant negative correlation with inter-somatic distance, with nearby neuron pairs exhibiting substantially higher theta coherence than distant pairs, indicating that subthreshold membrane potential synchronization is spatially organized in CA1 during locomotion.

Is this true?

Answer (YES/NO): YES